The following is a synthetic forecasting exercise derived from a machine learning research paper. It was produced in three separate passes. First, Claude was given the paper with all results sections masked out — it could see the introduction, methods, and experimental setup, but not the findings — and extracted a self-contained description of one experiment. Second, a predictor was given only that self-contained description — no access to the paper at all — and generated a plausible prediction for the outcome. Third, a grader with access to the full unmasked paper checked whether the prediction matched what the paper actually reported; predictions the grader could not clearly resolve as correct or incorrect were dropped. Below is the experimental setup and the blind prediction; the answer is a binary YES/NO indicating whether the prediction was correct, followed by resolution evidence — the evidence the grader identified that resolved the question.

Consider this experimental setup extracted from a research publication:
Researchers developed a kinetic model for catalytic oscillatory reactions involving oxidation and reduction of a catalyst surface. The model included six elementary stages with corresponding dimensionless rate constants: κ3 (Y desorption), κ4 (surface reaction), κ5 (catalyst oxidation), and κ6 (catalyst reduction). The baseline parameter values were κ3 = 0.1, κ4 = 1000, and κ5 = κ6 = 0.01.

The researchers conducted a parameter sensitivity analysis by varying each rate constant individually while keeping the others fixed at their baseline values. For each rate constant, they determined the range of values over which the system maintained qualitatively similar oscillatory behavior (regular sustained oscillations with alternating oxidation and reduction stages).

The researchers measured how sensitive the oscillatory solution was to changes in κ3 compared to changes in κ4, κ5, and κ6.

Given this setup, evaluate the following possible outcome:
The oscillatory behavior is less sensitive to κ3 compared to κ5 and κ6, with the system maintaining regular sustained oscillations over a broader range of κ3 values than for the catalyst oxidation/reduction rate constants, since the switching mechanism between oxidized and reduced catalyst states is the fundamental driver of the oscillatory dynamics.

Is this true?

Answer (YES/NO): NO